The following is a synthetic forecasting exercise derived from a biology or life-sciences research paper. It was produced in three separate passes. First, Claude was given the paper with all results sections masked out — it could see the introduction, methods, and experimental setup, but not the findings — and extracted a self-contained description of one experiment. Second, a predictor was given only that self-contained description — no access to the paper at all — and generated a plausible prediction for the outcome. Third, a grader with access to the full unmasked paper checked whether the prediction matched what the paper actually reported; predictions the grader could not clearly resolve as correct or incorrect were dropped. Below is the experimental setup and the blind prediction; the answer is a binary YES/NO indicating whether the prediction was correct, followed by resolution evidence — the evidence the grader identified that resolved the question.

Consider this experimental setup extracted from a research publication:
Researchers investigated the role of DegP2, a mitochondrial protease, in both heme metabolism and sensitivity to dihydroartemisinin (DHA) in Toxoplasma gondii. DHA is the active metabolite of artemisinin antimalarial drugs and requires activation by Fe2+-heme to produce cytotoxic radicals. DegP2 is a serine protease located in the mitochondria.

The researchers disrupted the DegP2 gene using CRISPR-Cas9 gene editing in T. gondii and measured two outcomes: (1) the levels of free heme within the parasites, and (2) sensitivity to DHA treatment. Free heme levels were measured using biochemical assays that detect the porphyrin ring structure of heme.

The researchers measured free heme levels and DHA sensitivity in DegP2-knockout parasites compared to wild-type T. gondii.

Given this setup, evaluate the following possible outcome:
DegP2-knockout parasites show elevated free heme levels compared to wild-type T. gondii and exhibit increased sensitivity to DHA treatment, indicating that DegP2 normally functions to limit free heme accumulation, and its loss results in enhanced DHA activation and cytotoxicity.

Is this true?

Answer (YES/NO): NO